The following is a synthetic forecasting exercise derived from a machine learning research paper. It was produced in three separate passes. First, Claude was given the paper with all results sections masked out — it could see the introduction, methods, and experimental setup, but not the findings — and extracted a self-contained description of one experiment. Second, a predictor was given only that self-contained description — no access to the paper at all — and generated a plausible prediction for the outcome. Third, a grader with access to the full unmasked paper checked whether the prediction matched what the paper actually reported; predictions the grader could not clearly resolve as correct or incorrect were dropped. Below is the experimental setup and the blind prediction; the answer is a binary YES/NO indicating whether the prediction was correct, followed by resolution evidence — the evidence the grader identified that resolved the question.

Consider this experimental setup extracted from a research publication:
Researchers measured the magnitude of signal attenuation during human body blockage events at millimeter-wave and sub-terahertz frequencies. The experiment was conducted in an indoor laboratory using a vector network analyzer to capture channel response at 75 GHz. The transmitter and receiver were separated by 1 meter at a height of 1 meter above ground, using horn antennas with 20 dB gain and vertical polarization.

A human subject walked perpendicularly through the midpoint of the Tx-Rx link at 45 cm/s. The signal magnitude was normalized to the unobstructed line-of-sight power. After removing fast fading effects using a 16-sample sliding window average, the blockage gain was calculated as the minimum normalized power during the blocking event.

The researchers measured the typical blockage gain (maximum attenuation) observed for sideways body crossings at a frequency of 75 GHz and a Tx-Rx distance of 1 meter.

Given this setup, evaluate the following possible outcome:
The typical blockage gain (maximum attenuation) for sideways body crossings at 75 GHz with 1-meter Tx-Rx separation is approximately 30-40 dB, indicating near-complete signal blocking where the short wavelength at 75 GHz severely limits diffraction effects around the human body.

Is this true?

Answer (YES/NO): NO